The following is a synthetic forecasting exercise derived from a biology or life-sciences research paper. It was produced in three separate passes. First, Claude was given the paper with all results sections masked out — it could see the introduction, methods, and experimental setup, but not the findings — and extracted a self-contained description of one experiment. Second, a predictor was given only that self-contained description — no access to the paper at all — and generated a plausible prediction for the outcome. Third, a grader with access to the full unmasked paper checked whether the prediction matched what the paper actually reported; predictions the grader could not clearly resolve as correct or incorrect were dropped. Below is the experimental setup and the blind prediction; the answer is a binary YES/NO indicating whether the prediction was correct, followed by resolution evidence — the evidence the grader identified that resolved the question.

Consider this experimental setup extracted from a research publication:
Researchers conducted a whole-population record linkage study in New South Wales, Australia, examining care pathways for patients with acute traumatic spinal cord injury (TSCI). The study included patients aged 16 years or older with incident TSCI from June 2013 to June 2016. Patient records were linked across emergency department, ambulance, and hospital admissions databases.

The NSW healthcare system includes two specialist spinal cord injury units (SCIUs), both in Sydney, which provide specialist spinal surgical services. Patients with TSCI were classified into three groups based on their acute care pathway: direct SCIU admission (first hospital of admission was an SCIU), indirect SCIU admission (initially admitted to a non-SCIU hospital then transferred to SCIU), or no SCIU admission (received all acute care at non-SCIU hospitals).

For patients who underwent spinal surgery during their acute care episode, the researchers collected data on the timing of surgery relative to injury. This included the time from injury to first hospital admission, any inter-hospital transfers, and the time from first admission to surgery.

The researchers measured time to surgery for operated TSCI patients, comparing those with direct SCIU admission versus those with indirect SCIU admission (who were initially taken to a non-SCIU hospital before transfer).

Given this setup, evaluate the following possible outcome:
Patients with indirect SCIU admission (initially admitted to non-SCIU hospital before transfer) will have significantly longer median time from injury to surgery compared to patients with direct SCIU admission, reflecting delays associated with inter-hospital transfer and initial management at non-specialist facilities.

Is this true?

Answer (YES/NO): YES